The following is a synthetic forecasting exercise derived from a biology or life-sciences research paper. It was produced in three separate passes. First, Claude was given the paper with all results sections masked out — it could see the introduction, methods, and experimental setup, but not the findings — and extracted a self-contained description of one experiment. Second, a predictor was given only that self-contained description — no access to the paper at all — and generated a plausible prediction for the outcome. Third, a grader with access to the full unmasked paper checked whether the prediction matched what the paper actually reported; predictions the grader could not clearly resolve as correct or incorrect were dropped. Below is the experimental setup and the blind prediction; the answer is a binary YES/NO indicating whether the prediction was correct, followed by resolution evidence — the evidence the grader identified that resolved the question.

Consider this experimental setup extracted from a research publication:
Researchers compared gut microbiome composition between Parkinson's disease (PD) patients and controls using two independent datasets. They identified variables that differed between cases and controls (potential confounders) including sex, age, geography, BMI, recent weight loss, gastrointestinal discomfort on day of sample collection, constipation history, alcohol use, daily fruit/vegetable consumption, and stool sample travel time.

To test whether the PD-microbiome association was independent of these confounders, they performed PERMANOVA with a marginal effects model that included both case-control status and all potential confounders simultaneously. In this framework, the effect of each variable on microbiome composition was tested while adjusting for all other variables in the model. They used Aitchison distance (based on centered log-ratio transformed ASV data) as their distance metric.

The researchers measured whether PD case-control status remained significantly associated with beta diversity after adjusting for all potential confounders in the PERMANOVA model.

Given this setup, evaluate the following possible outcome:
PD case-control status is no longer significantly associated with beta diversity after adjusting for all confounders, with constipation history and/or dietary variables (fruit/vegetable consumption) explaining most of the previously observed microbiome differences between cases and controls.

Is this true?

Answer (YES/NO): NO